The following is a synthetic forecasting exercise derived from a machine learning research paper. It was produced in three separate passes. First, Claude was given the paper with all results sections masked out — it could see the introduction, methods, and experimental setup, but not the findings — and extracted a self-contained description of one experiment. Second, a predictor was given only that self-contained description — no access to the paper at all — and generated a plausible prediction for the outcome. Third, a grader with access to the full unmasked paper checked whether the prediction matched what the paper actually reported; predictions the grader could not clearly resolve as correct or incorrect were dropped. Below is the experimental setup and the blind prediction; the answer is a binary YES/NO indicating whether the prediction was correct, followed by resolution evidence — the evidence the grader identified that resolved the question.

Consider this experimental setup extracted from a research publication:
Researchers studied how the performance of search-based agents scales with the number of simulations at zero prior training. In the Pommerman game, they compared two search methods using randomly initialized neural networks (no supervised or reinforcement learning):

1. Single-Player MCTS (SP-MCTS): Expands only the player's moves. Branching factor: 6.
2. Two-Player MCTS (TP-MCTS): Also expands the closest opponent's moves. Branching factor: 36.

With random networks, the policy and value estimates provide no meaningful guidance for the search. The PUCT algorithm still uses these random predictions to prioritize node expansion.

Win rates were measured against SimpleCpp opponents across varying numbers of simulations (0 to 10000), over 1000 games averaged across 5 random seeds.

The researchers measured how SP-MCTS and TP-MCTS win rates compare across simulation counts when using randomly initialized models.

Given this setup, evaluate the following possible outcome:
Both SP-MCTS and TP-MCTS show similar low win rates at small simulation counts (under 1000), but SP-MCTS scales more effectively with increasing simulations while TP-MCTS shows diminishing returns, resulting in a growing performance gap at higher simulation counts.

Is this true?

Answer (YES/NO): NO